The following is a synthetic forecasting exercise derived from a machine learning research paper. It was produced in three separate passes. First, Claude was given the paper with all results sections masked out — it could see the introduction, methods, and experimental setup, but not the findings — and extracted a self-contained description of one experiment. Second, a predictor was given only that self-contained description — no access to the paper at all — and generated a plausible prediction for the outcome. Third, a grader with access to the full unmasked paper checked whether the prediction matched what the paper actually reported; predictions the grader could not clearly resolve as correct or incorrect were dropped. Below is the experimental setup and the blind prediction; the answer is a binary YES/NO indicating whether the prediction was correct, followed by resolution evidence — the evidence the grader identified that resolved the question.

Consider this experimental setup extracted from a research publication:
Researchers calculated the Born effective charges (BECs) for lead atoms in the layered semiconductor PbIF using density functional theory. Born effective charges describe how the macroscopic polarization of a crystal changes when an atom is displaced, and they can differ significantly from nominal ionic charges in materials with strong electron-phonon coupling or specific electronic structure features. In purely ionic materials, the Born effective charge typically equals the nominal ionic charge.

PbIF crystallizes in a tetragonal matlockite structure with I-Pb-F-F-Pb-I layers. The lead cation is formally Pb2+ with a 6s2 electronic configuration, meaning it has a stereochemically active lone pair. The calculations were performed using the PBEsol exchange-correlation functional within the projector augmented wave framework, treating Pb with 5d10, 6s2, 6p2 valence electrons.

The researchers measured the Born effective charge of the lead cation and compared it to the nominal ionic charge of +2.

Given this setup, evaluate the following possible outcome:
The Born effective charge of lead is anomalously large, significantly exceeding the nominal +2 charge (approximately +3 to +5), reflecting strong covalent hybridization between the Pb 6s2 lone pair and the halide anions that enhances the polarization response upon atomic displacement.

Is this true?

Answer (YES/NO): YES